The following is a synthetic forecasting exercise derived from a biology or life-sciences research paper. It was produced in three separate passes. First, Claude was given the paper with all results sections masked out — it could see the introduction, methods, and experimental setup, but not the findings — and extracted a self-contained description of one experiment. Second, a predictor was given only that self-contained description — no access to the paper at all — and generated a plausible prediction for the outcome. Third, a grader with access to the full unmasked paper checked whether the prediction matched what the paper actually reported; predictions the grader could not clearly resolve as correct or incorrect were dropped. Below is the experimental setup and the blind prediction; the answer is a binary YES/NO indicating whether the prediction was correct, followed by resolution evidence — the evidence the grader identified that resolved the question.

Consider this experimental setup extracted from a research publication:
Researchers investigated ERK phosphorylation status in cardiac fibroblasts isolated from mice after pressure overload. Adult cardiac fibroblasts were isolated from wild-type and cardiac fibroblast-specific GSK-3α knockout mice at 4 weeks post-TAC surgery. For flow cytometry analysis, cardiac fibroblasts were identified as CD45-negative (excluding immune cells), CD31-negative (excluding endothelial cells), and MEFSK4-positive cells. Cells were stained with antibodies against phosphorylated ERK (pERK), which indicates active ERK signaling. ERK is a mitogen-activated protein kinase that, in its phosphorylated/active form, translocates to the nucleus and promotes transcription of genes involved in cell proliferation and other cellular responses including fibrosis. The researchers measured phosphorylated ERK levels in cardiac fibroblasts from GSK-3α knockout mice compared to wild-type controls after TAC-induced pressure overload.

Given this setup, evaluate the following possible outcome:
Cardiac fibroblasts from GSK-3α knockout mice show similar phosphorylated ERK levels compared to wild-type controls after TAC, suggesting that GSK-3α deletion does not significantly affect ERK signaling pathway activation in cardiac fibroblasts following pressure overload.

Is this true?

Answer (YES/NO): NO